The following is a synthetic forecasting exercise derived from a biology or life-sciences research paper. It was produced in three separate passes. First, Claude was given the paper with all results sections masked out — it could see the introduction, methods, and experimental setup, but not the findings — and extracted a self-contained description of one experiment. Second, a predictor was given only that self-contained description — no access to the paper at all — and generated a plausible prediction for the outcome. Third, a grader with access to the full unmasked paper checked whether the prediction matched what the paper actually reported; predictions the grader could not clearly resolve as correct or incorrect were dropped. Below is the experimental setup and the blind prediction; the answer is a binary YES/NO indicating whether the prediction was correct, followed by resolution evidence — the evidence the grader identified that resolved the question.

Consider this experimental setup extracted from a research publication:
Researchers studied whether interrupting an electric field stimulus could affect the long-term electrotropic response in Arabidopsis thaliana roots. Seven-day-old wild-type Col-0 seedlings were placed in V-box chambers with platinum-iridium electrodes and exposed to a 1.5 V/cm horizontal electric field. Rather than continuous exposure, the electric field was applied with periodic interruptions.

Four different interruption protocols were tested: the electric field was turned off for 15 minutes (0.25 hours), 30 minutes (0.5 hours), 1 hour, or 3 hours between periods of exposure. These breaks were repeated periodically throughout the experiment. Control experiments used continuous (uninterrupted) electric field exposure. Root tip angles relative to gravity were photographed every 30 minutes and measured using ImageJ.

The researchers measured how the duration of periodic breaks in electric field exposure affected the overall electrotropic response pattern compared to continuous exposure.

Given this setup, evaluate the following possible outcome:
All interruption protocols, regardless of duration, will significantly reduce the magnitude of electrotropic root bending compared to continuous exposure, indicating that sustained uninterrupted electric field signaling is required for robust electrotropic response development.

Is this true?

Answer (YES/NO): NO